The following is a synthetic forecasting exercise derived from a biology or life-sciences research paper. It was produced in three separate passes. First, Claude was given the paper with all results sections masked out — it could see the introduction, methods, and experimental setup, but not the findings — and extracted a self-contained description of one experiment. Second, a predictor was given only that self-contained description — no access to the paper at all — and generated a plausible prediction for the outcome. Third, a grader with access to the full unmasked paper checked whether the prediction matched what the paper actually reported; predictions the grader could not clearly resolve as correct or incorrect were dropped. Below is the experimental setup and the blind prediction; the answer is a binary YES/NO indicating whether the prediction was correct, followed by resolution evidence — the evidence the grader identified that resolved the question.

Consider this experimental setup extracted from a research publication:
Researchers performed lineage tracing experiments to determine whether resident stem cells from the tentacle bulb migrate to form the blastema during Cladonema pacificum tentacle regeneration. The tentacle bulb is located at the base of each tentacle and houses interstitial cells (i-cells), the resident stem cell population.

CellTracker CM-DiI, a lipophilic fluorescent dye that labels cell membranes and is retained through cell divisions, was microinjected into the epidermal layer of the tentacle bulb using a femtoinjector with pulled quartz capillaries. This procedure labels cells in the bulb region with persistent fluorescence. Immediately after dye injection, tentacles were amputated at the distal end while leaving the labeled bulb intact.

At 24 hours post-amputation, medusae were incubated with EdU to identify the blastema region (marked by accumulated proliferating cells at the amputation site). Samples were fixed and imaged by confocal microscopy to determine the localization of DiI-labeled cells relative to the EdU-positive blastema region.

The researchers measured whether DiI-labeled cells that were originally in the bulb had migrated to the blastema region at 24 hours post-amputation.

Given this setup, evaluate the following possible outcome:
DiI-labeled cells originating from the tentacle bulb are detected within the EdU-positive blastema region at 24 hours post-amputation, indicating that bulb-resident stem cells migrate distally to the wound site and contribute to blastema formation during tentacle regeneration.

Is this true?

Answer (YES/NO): NO